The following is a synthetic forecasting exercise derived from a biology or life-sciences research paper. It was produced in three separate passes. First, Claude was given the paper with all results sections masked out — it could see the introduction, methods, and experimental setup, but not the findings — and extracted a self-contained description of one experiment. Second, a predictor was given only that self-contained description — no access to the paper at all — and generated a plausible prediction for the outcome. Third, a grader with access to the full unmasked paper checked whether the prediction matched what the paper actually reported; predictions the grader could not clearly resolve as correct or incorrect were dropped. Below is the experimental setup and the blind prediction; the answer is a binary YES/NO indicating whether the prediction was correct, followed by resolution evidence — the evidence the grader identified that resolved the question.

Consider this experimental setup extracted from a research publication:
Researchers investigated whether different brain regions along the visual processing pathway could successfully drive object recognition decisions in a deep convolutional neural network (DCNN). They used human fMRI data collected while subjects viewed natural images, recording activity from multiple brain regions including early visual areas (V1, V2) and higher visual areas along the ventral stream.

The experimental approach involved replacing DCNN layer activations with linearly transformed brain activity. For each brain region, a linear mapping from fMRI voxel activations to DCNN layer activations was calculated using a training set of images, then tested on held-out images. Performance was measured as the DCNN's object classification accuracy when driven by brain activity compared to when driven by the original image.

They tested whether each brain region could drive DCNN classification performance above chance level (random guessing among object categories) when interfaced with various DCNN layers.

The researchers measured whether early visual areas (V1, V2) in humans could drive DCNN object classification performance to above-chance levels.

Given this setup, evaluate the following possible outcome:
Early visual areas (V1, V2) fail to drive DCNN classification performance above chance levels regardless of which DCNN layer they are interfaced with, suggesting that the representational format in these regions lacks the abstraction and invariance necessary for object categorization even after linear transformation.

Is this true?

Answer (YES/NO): NO